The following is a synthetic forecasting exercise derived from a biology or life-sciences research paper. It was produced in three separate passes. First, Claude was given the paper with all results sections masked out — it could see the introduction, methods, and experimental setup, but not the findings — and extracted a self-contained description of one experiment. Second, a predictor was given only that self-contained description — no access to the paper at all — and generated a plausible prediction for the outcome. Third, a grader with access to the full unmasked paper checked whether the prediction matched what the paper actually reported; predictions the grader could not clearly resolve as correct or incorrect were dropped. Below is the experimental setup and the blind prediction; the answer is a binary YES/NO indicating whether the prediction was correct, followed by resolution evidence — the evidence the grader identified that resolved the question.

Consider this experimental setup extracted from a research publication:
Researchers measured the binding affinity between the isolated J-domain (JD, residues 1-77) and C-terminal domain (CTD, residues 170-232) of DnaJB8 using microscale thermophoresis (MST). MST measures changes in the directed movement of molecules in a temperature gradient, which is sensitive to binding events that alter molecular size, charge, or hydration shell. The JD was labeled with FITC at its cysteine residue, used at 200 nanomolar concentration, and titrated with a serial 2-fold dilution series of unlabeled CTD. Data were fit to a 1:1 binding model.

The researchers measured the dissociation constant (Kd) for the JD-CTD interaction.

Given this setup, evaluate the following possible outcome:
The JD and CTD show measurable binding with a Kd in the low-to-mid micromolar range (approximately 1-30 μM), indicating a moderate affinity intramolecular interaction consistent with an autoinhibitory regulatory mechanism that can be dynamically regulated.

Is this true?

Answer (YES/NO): YES